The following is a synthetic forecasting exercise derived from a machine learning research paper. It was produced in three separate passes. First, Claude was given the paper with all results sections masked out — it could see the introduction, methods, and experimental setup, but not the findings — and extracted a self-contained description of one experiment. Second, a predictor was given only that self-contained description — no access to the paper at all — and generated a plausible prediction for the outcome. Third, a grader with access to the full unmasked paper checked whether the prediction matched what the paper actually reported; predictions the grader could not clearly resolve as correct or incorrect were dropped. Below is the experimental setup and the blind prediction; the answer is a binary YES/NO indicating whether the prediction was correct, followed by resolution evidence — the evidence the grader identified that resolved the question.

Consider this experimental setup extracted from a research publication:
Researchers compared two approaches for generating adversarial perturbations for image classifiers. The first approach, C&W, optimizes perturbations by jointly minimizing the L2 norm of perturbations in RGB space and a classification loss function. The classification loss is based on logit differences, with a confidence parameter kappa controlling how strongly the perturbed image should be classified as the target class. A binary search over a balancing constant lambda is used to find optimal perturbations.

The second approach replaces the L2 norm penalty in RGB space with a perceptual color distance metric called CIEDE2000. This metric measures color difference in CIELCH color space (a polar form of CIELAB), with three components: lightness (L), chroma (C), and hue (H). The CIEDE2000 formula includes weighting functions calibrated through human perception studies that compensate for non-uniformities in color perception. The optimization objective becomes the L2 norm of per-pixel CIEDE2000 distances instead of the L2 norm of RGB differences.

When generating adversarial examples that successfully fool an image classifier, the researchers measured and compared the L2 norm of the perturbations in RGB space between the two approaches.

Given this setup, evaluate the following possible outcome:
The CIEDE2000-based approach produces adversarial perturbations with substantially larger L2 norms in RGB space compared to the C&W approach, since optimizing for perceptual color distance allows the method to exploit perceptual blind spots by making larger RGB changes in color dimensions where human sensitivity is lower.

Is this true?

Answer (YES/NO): YES